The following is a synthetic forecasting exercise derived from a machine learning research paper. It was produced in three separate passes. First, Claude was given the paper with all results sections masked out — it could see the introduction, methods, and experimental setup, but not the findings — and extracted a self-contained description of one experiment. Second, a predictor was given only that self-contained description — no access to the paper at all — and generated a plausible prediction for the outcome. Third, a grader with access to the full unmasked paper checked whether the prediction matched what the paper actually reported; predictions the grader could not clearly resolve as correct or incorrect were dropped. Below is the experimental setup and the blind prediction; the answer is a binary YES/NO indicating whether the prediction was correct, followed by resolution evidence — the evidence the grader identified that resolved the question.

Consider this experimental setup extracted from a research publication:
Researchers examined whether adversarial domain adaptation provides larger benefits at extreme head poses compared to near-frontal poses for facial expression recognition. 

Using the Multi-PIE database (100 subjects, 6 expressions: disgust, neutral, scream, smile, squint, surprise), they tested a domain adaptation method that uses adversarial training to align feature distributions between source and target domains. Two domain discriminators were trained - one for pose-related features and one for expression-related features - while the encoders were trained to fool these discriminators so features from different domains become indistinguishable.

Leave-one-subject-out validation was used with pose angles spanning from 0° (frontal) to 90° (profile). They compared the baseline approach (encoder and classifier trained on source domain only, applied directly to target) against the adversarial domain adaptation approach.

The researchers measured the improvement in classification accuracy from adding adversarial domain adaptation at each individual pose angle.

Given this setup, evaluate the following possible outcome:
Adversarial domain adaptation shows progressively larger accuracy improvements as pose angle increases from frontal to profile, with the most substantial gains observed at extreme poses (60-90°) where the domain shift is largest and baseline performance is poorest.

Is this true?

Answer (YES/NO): NO